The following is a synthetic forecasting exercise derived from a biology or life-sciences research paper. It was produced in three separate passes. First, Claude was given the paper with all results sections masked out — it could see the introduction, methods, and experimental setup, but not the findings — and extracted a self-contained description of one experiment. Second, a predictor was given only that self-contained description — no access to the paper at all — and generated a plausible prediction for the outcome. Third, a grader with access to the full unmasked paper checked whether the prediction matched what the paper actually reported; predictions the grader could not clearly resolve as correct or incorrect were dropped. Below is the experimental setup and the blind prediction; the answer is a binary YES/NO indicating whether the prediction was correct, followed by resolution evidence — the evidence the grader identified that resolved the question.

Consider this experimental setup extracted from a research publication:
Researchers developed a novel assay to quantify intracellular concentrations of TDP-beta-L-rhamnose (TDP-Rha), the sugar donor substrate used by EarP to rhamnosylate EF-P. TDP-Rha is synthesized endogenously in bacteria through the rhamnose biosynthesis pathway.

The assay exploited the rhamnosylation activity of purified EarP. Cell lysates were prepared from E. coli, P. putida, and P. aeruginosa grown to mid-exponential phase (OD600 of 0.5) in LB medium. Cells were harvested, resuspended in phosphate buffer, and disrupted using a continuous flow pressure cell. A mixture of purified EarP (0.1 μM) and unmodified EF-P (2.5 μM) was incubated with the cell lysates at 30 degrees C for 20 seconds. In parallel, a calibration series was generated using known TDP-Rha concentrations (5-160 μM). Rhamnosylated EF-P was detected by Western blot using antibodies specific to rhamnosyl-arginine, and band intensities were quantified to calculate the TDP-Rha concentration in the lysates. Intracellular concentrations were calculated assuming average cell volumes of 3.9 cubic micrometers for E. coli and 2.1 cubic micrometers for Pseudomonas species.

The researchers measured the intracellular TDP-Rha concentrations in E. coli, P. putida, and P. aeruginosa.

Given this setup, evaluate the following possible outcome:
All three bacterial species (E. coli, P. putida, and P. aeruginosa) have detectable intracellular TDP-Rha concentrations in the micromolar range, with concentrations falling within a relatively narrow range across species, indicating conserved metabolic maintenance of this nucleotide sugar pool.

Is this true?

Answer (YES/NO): NO